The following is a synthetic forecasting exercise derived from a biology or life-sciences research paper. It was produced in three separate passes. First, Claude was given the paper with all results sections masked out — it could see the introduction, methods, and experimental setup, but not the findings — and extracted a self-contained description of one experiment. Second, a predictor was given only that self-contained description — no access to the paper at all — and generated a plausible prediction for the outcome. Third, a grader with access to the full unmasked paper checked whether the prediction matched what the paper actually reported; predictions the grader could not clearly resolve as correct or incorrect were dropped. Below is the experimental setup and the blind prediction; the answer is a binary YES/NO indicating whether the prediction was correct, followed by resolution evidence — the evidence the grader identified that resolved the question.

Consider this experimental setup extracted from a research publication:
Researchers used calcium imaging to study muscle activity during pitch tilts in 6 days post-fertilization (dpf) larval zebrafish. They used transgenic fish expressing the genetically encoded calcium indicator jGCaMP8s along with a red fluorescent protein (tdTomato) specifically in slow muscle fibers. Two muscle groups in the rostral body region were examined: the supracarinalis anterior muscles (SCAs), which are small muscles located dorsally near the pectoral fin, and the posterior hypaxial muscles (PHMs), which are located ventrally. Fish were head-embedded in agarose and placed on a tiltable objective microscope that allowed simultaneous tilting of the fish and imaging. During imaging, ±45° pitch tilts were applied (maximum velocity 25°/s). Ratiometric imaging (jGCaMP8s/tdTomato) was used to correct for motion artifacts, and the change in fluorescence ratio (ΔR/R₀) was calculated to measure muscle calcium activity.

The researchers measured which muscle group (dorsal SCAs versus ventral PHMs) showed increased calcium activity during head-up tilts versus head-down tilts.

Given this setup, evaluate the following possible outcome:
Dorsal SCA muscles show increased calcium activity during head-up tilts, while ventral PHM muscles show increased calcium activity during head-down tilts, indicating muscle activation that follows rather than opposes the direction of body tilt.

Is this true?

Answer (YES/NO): NO